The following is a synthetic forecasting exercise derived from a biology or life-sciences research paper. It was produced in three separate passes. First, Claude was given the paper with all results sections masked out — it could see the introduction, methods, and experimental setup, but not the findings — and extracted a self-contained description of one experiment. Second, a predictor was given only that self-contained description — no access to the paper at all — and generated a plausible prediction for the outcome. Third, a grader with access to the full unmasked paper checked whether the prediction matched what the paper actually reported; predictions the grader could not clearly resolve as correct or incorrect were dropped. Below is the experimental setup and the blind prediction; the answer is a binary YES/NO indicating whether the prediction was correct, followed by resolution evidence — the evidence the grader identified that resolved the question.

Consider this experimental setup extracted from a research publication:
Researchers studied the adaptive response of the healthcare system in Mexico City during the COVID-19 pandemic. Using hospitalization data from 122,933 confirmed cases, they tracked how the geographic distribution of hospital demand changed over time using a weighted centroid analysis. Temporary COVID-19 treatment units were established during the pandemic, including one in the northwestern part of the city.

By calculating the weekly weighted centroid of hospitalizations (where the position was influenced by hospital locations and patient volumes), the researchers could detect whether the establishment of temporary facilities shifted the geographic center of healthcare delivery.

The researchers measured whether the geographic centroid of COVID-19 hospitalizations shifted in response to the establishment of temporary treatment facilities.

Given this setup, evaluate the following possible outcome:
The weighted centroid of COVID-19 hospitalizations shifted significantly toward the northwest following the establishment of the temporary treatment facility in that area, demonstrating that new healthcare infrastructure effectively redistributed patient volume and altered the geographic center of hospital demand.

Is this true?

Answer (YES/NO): NO